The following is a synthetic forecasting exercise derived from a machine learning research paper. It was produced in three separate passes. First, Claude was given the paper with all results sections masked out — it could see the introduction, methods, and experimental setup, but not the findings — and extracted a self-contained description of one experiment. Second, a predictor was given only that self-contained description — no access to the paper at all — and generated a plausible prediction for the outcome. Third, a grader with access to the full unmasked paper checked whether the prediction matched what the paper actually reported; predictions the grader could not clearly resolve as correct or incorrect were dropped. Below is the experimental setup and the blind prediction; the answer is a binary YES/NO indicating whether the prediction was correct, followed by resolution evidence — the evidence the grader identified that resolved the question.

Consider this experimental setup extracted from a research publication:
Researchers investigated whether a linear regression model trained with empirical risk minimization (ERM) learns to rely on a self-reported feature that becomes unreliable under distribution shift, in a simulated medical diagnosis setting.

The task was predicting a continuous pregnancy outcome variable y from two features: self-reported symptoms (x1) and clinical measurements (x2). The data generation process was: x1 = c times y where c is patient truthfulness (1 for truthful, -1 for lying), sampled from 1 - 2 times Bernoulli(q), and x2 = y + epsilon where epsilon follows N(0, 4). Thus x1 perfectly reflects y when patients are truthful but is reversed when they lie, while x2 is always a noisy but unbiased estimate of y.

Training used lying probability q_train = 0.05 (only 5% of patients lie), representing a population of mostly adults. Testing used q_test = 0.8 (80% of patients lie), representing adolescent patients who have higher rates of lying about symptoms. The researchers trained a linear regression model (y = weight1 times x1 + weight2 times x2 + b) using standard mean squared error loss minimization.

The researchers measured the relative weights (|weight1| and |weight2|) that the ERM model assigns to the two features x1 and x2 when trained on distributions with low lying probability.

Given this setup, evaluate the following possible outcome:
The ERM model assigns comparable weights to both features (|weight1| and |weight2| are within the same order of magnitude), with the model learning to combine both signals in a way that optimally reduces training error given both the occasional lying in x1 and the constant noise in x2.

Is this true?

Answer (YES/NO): NO